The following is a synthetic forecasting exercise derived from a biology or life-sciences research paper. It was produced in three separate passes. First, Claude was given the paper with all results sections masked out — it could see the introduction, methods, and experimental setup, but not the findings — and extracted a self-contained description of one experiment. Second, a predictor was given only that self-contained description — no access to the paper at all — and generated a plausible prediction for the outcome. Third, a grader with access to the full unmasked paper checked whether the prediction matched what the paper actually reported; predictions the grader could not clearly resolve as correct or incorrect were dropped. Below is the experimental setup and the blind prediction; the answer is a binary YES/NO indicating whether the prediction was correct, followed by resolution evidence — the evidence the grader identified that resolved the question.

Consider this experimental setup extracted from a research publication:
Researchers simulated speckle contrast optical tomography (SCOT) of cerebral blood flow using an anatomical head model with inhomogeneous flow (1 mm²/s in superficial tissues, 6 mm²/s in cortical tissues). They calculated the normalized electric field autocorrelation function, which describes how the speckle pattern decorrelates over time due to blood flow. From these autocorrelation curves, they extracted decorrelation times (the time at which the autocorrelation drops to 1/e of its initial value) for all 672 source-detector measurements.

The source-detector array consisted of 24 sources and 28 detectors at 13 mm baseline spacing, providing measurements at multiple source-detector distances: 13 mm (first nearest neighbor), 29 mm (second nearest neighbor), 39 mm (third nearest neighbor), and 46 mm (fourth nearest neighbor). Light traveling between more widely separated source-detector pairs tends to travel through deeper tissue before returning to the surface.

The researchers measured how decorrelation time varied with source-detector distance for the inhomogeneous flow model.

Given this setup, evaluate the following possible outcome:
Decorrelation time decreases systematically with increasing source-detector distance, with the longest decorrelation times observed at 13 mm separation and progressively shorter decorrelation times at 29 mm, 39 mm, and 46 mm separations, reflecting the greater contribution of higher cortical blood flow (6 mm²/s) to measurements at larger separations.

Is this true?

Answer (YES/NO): NO